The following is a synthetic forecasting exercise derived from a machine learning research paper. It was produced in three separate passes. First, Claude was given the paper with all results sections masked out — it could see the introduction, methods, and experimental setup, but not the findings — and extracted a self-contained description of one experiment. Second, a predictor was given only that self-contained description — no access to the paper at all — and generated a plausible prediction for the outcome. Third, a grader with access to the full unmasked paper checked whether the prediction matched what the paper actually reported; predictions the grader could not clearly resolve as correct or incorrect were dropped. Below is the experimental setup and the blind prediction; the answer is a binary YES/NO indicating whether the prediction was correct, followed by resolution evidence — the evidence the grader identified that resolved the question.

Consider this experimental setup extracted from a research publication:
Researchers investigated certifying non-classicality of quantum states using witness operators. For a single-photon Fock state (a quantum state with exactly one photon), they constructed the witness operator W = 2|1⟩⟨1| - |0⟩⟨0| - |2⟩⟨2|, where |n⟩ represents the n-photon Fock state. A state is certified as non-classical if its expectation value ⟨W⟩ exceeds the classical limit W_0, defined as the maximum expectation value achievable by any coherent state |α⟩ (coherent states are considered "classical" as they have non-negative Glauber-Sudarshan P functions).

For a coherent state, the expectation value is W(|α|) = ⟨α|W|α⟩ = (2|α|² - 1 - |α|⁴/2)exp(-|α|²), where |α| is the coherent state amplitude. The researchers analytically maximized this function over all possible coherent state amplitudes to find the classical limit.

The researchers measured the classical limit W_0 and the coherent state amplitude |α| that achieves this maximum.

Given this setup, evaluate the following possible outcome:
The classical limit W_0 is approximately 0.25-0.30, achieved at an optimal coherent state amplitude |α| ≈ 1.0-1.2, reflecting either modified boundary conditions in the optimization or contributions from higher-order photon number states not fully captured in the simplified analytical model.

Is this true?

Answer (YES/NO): NO